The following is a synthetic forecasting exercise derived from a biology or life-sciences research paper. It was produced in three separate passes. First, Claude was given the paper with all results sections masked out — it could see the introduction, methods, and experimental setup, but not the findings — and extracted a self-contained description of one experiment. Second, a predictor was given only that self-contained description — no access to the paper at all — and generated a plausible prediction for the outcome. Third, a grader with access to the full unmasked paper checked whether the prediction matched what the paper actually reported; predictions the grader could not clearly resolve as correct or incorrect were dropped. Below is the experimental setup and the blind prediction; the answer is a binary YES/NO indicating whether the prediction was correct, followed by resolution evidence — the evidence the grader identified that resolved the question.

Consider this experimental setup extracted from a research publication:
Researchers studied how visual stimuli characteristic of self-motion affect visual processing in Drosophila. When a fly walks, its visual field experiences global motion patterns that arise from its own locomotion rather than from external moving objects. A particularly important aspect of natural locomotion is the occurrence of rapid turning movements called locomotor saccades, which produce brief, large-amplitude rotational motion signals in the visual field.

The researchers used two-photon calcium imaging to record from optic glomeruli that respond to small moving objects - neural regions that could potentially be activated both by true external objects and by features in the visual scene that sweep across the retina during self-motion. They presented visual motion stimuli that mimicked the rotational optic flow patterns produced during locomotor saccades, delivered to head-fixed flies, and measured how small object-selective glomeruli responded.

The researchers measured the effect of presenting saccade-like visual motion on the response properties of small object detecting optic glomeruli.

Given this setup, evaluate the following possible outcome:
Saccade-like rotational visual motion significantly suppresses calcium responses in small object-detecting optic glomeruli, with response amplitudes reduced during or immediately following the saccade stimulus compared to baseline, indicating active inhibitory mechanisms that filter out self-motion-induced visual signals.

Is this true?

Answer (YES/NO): YES